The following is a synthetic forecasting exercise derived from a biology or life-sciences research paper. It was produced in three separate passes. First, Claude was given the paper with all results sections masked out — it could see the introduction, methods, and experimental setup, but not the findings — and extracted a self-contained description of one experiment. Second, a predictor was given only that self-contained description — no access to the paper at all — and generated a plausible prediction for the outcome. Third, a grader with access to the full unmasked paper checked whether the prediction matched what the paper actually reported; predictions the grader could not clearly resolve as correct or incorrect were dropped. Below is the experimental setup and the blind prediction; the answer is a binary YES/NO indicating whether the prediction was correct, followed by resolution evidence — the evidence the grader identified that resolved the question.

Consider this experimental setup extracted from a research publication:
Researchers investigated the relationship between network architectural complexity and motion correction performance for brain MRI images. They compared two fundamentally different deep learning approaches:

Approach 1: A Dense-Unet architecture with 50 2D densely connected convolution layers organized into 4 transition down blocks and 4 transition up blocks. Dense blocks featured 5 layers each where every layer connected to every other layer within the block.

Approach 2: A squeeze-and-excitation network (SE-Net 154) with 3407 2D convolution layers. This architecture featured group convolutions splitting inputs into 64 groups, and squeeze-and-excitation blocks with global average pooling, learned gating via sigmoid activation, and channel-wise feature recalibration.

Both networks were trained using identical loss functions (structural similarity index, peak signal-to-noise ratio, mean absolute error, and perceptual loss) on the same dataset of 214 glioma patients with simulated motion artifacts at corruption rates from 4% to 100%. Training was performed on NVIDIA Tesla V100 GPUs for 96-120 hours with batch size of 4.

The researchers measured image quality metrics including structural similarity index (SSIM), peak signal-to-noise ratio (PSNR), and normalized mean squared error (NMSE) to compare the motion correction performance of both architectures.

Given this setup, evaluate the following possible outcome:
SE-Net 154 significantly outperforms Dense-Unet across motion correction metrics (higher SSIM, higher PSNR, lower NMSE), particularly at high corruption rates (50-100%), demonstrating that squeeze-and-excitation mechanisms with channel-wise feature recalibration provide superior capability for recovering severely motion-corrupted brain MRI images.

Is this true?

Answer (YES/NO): NO